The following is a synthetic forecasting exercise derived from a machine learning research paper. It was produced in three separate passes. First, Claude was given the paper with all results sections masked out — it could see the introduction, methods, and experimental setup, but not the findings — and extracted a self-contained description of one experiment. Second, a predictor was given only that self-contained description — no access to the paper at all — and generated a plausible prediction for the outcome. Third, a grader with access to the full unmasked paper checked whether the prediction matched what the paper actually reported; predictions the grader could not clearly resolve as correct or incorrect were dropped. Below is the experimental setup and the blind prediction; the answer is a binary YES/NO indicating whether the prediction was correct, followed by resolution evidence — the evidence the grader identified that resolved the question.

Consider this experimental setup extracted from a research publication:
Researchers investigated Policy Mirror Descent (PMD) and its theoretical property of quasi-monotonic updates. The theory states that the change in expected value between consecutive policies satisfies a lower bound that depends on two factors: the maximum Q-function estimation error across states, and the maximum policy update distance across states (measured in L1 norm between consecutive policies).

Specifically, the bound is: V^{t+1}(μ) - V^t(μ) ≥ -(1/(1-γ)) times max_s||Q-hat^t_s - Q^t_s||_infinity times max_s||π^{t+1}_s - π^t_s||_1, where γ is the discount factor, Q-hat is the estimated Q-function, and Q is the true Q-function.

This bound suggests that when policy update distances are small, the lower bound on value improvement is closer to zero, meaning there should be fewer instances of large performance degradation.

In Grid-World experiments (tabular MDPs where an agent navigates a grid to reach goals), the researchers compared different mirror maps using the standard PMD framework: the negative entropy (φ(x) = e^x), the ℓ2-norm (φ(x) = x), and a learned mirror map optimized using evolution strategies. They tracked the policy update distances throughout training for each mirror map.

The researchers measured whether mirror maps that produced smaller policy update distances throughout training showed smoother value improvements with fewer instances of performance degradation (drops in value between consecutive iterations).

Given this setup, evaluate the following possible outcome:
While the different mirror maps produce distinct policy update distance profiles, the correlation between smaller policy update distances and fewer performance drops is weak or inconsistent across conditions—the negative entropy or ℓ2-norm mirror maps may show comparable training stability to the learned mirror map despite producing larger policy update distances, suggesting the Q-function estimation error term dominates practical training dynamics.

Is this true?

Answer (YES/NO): NO